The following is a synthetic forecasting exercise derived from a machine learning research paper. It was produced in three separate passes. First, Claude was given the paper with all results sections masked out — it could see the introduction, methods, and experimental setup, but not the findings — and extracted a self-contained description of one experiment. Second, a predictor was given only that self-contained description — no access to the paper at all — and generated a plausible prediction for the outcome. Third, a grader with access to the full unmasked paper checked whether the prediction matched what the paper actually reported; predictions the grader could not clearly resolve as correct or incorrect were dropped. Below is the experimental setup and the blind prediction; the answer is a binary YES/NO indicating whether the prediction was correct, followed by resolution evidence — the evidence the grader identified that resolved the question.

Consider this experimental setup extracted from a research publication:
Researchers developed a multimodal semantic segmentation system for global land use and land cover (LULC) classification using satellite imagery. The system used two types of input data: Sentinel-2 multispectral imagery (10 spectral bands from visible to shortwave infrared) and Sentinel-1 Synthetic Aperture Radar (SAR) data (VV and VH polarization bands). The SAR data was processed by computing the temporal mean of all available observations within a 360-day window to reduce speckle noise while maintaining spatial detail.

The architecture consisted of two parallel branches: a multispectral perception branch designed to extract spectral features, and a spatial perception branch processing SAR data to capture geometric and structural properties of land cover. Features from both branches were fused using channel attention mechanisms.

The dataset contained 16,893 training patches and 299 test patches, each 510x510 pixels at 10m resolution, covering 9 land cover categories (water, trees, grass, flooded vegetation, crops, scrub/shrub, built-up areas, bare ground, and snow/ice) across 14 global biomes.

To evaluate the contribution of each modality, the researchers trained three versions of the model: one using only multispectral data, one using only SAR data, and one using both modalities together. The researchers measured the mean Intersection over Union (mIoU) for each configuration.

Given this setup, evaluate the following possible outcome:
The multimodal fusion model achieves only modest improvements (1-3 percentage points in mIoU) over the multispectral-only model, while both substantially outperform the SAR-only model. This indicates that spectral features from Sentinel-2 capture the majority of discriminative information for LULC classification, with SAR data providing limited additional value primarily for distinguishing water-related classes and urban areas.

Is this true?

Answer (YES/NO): YES